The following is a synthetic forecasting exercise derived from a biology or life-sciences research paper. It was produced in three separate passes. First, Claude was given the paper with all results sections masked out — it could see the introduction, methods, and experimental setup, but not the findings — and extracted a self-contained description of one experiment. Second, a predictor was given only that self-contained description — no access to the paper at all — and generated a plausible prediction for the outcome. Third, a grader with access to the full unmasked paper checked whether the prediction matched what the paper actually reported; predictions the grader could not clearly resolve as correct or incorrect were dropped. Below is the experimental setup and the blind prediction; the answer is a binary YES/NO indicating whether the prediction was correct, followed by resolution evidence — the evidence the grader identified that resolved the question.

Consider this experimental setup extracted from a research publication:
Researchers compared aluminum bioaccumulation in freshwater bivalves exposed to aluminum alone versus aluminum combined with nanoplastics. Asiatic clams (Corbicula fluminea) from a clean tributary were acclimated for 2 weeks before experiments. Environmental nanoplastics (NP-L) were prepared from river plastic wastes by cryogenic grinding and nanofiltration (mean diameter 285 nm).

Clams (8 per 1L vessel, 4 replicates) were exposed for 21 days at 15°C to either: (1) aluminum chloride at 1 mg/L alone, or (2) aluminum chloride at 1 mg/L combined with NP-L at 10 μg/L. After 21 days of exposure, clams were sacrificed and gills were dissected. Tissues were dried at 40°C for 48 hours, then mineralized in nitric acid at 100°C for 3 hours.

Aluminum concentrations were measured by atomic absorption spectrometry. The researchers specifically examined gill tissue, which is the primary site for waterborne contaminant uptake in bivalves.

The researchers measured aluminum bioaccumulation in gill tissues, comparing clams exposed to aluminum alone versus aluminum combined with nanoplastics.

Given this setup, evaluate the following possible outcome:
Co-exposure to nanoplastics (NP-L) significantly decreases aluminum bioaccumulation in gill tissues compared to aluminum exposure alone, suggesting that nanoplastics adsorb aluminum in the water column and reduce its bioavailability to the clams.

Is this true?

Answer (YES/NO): NO